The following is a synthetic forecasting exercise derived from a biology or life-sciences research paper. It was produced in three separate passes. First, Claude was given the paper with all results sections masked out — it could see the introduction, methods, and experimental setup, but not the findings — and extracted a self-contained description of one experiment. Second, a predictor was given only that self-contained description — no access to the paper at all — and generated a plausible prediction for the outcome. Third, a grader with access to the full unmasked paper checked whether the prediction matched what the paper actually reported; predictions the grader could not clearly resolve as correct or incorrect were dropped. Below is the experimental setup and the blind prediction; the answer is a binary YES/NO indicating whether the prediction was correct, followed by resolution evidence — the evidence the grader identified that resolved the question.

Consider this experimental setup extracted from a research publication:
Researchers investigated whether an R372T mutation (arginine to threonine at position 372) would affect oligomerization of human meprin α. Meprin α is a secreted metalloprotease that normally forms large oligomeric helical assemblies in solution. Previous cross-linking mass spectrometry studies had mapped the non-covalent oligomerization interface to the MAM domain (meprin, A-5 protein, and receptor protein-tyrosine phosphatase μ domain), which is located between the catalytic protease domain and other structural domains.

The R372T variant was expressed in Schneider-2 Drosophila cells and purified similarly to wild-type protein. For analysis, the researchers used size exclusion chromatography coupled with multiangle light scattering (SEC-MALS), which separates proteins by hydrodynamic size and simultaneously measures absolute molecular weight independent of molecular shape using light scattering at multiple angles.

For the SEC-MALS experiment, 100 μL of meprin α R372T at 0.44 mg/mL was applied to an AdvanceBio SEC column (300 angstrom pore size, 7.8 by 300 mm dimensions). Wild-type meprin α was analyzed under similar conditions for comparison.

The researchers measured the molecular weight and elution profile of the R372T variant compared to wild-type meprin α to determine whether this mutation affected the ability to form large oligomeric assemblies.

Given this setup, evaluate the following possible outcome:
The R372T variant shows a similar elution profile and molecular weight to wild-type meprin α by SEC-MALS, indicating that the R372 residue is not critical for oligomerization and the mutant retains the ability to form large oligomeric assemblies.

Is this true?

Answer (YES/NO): NO